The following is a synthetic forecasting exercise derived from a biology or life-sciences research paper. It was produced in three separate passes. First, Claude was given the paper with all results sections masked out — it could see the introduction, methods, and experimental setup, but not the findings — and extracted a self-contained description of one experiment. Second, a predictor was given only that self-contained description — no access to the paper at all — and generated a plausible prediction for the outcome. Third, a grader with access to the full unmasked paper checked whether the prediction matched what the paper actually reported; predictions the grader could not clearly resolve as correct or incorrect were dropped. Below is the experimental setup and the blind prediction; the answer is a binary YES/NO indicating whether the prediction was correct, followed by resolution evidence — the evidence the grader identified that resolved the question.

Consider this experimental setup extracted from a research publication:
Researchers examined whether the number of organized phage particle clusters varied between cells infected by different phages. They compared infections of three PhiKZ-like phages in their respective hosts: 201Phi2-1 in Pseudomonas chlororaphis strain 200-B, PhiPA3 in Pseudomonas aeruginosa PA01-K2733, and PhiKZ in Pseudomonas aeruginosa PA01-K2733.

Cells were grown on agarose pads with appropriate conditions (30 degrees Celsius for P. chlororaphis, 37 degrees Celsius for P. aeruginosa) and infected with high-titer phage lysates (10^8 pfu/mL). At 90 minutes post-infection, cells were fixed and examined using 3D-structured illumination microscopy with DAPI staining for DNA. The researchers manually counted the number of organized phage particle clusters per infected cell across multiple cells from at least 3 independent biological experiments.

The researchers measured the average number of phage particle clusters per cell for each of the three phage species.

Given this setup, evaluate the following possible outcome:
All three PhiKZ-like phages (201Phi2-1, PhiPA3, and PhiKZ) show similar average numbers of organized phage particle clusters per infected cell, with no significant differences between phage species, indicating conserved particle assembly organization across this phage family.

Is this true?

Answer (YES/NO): NO